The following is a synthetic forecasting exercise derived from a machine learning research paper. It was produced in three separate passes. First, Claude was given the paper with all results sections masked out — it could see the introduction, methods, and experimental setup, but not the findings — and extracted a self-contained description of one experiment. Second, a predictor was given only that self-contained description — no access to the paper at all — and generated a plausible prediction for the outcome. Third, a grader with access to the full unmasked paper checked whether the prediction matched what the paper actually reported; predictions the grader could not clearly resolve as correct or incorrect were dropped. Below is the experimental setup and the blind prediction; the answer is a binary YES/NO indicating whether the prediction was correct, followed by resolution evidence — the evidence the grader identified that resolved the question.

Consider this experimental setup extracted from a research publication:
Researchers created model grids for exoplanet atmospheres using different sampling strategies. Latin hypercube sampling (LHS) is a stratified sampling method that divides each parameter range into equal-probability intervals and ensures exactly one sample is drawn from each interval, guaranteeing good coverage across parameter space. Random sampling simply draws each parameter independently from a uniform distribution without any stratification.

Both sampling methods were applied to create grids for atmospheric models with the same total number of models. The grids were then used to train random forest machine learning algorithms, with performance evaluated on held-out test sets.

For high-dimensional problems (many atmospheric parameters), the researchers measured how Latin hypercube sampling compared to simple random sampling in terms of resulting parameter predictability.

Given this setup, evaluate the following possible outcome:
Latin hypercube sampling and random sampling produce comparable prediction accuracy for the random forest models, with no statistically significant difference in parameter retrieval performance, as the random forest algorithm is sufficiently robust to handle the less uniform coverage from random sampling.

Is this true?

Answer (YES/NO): NO